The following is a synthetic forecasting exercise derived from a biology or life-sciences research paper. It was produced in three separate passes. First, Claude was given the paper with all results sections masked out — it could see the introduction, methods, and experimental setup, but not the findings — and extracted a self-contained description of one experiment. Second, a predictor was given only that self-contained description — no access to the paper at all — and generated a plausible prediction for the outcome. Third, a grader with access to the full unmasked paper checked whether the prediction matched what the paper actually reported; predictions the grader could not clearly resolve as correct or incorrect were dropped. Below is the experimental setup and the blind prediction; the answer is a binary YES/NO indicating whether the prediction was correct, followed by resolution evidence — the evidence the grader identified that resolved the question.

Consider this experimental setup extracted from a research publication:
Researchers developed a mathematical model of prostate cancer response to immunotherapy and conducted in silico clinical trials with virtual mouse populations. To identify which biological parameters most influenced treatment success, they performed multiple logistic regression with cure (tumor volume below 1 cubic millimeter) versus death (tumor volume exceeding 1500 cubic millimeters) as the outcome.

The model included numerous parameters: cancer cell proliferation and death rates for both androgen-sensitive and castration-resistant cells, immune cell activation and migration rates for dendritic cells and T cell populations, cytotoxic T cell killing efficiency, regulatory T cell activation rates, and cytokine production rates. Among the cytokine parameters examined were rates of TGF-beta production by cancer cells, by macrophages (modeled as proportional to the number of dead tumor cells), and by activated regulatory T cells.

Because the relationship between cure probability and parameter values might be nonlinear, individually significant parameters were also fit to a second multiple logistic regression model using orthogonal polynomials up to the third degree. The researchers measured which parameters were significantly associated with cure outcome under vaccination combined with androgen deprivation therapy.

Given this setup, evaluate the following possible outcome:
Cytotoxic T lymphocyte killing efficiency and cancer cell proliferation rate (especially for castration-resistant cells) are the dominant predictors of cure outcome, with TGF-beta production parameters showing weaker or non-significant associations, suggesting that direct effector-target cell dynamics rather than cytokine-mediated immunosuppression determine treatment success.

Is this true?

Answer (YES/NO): NO